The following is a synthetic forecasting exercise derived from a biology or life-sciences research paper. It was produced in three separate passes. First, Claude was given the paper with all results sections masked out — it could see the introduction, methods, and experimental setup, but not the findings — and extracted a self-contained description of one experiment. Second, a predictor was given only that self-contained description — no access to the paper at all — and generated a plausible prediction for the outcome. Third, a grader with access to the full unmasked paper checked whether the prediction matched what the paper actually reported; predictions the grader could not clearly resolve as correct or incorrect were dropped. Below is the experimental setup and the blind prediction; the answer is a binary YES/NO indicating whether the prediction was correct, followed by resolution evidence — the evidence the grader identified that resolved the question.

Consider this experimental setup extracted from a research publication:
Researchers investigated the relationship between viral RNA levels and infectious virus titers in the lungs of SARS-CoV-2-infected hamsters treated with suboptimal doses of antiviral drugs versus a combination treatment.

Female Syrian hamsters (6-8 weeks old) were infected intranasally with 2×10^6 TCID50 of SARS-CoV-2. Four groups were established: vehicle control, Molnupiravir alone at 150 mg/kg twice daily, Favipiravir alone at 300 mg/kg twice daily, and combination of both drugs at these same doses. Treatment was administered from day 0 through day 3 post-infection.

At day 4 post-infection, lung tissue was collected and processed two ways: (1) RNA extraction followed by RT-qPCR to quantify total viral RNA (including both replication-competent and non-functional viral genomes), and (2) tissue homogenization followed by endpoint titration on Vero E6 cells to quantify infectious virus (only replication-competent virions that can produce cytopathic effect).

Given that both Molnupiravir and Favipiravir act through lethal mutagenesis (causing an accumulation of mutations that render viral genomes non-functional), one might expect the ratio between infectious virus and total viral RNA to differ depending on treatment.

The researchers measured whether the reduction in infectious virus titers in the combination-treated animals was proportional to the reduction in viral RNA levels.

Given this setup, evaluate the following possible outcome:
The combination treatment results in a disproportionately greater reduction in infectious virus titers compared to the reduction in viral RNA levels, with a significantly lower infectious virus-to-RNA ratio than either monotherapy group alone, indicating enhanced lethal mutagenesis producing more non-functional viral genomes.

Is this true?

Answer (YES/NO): YES